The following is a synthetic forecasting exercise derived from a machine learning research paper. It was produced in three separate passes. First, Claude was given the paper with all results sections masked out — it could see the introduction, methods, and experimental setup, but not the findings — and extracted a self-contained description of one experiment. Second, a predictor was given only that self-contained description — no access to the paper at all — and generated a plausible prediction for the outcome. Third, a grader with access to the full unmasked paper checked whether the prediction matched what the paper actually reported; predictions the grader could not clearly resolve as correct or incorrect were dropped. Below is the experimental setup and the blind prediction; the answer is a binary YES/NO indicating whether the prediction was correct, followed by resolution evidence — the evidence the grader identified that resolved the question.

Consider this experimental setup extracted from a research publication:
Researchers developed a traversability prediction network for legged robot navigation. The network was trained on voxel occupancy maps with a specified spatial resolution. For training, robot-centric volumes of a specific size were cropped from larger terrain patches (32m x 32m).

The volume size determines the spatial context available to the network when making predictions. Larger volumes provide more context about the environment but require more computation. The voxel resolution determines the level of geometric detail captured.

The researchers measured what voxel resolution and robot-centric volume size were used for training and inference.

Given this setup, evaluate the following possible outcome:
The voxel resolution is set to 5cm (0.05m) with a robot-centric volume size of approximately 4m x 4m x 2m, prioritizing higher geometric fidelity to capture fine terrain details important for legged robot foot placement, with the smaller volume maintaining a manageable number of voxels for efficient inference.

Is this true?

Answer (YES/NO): NO